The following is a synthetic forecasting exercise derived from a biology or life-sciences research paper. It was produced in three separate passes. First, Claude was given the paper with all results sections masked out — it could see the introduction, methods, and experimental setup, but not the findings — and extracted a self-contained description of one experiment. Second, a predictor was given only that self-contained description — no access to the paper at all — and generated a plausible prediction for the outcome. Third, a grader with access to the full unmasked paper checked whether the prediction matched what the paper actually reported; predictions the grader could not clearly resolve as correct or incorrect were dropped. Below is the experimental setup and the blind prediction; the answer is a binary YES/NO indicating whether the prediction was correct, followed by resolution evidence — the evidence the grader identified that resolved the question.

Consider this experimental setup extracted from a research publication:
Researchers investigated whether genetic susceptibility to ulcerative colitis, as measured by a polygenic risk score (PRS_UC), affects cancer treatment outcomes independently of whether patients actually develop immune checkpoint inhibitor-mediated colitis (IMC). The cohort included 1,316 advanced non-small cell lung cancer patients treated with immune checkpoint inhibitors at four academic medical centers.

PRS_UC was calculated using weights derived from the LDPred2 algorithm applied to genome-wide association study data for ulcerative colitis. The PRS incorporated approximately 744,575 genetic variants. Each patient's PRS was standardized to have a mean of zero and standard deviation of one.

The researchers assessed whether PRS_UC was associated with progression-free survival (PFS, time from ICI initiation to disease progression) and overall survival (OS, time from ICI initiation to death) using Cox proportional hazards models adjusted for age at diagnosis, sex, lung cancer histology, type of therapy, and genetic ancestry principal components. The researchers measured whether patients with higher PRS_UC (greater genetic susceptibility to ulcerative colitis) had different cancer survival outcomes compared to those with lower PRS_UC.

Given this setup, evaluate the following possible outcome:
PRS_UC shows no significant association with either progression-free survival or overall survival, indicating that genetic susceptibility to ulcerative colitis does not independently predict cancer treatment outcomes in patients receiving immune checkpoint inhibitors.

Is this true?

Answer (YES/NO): YES